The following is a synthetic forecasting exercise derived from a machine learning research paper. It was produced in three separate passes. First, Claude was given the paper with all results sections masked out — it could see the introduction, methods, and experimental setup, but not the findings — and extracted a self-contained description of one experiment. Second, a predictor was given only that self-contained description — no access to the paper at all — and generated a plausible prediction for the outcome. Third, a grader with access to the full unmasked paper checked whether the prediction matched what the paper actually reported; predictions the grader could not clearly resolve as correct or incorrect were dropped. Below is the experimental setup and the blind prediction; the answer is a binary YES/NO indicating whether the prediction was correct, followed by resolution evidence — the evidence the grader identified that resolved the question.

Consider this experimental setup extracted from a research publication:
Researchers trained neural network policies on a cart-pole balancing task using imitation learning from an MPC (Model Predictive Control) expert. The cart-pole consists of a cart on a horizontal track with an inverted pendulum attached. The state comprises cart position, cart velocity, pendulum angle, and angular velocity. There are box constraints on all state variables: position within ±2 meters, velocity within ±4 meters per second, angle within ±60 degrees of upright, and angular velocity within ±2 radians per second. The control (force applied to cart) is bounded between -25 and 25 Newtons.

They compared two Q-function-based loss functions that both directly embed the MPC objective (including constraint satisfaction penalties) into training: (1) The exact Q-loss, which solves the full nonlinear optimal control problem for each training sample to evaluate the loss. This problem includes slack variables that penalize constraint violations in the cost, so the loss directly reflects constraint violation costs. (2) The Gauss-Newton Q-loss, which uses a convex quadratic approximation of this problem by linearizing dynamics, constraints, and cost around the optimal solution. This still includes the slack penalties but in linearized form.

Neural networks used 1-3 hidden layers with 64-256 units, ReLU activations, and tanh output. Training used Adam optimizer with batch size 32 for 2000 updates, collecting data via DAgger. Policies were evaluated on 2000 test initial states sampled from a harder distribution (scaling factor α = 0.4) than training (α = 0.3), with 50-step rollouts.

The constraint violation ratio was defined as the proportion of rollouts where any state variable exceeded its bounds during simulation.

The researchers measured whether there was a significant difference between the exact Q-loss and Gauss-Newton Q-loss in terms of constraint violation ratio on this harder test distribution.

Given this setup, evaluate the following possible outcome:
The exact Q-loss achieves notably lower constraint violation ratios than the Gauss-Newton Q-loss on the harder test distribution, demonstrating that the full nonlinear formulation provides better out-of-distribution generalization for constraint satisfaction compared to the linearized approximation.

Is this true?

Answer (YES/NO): NO